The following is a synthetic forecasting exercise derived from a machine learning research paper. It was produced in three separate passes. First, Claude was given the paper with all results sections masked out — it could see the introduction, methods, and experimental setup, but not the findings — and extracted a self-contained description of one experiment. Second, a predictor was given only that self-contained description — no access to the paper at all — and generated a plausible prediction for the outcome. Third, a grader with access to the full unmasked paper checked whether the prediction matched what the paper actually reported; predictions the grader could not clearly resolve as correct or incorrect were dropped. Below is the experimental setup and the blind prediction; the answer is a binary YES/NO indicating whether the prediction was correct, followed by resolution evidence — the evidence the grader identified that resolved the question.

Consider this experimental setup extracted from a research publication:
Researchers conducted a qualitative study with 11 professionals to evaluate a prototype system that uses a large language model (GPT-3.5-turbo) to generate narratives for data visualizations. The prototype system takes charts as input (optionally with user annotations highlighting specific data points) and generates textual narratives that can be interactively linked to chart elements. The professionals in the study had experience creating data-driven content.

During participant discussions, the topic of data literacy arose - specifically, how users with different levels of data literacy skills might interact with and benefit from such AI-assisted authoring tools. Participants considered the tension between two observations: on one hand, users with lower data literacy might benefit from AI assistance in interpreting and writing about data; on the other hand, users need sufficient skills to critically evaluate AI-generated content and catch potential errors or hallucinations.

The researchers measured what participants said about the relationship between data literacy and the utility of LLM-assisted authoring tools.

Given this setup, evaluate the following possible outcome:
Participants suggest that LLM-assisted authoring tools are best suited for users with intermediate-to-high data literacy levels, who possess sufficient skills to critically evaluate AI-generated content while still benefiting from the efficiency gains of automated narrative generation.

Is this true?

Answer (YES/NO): NO